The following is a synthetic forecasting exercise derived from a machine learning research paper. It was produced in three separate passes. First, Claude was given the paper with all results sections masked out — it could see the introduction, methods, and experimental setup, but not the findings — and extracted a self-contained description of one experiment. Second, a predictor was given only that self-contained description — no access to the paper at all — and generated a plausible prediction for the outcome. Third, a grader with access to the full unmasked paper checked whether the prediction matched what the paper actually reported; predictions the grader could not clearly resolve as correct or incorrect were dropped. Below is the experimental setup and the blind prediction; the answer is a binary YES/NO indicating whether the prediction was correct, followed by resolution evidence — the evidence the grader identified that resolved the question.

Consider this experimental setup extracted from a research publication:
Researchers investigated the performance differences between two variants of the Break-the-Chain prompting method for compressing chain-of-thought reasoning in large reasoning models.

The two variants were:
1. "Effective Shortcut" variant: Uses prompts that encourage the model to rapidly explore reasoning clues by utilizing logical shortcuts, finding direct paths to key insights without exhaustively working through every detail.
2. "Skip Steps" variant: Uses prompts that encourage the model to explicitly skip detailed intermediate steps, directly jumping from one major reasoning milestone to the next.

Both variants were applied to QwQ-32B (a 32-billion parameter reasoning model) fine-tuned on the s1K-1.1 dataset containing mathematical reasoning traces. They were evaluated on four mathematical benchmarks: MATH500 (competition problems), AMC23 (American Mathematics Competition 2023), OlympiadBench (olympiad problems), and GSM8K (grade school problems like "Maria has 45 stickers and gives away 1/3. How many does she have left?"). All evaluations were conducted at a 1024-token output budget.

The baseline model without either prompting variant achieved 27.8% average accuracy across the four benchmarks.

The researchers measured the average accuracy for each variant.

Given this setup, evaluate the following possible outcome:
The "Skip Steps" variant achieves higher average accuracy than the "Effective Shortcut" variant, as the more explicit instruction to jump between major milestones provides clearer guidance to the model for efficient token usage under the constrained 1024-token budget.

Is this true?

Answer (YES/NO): NO